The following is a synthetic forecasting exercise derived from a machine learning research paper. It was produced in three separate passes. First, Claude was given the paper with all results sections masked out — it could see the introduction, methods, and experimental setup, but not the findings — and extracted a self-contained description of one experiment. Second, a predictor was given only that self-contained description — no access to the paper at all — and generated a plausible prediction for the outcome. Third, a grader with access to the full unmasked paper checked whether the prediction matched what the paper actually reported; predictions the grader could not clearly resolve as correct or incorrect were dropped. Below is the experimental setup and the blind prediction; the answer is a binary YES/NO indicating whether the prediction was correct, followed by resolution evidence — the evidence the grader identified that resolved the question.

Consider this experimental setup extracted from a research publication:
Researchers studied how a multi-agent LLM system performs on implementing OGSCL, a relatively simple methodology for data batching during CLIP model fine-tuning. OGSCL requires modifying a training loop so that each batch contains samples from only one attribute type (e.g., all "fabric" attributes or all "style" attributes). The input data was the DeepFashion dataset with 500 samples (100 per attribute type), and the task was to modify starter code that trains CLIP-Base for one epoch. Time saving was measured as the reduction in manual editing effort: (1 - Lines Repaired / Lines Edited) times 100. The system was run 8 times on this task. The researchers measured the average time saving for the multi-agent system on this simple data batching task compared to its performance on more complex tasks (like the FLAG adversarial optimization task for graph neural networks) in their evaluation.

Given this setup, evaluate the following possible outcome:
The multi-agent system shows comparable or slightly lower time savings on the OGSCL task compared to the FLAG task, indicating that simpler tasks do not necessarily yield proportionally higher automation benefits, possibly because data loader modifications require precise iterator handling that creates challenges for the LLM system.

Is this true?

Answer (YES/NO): NO